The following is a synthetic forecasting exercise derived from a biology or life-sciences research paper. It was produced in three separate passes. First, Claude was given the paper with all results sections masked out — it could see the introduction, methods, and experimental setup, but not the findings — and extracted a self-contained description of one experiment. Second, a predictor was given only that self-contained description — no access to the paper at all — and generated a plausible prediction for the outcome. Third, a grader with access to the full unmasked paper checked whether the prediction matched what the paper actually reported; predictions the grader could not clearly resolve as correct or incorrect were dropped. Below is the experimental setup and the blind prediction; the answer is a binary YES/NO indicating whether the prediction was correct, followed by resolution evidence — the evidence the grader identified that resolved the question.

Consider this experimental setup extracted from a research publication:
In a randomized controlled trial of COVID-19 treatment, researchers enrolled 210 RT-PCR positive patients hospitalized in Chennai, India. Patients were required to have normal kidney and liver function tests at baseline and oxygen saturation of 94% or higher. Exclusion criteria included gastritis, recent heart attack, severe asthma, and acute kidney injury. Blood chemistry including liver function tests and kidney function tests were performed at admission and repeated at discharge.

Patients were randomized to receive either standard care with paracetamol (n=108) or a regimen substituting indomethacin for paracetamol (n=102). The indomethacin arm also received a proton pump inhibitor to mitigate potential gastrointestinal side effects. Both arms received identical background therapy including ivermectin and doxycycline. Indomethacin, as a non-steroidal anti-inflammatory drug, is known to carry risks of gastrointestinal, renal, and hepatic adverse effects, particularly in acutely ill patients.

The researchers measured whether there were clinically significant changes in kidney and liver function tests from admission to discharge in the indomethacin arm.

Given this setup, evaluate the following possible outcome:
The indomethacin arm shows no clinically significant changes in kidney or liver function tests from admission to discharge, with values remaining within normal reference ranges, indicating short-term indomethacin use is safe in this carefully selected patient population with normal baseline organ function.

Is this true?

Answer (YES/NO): YES